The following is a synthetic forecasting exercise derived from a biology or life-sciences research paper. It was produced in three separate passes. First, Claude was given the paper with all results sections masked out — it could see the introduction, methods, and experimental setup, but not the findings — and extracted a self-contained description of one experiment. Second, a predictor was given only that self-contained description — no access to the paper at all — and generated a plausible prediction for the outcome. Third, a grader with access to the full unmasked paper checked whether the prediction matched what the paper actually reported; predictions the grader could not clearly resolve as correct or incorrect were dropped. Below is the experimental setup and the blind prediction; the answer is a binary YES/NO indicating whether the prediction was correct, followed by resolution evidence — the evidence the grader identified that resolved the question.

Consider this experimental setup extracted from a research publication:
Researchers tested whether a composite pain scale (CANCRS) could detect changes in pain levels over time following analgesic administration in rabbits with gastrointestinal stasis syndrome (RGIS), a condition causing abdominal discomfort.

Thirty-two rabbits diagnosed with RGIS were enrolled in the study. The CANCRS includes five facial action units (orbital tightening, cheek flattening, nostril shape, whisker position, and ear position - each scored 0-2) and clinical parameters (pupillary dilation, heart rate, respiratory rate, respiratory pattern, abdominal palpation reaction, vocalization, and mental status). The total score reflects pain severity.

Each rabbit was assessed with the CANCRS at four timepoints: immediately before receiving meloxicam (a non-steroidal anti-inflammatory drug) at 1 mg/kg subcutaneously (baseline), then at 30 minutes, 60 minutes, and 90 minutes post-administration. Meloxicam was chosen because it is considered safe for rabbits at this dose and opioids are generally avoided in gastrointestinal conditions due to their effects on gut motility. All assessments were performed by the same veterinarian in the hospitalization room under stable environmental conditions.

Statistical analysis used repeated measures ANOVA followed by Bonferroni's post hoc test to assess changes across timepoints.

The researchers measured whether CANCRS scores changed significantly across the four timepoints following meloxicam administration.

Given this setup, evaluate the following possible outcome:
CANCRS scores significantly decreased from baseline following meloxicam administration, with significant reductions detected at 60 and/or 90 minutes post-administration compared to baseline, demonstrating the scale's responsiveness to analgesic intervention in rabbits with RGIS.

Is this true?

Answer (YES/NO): YES